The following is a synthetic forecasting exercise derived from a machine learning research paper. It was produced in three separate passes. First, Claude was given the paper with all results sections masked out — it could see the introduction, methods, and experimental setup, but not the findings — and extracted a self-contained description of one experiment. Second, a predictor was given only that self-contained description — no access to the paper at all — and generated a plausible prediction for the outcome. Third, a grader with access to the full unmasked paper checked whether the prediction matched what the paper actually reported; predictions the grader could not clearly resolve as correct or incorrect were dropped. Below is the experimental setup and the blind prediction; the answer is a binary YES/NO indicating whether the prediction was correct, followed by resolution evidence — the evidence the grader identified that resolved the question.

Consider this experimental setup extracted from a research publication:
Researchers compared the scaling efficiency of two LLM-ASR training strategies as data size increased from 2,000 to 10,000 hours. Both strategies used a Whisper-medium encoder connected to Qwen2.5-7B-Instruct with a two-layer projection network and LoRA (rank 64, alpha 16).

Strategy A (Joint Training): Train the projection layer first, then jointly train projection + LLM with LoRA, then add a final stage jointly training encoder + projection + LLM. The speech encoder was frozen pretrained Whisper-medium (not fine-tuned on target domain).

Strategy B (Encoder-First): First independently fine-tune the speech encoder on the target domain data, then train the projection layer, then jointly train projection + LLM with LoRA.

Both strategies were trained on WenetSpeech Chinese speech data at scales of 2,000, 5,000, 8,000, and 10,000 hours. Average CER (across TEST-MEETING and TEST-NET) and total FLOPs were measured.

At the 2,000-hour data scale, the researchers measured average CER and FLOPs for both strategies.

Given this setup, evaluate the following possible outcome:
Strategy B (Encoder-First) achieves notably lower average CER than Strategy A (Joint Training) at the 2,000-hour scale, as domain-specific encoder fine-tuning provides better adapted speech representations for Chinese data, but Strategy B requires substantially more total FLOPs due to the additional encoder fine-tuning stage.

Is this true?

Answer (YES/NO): YES